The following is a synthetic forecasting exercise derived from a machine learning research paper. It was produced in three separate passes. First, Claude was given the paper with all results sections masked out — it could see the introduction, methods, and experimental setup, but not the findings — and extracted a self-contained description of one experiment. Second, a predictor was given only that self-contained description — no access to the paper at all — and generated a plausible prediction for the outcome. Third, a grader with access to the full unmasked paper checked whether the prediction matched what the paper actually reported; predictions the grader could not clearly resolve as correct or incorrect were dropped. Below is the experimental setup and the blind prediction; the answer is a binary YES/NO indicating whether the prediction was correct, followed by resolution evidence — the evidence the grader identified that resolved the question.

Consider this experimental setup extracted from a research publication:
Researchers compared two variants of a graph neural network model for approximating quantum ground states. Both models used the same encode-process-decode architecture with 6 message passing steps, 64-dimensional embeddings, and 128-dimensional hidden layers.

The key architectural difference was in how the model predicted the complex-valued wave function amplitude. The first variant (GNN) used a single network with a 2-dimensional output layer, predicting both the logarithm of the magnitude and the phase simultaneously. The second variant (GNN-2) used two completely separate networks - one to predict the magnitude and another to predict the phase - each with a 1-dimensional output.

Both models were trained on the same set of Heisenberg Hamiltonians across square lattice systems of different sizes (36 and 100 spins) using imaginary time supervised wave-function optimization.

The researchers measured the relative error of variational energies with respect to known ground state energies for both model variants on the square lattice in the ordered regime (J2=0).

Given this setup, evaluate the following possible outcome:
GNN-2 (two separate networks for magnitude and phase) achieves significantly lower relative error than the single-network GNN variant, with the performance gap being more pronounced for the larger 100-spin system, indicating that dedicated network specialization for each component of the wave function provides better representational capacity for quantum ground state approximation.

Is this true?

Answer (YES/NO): NO